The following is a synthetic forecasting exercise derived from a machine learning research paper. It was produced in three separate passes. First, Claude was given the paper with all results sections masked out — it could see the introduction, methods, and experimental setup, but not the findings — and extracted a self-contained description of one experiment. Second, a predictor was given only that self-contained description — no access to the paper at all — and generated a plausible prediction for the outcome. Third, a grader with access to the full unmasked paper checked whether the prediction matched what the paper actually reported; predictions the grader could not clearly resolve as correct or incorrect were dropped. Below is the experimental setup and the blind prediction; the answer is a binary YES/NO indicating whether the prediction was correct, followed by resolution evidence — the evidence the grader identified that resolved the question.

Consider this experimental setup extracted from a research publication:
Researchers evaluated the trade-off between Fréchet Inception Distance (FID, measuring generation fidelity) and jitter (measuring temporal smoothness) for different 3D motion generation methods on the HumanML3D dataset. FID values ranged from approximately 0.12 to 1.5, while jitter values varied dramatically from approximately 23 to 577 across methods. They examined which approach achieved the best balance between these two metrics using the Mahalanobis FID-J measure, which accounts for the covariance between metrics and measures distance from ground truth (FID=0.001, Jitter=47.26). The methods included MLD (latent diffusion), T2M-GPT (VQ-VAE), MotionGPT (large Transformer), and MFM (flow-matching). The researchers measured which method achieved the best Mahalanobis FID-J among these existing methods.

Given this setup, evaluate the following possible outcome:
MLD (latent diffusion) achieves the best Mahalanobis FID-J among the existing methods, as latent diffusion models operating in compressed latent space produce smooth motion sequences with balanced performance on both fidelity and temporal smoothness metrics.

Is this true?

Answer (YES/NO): NO